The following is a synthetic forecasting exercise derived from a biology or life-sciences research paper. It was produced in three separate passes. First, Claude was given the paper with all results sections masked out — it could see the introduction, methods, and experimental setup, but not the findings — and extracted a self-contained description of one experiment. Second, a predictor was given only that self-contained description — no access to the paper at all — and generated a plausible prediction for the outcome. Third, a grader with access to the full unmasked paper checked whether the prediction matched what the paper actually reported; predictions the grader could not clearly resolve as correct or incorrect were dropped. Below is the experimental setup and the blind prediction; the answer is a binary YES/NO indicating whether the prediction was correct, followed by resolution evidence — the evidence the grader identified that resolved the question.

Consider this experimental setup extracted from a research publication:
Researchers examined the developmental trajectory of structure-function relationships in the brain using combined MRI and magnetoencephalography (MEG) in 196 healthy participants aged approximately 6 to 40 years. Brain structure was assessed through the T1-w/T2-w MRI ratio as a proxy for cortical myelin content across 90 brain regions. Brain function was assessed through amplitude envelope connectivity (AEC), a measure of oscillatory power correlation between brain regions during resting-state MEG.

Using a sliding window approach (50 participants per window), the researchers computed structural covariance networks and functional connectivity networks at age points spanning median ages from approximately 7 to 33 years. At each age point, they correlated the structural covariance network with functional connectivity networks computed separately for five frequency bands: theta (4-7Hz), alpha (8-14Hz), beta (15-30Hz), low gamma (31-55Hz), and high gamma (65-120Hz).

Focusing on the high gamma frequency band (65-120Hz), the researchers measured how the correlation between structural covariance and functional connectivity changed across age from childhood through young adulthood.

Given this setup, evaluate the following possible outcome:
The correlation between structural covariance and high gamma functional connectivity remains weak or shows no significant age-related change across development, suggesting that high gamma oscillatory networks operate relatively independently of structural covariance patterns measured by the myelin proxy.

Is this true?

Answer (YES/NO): NO